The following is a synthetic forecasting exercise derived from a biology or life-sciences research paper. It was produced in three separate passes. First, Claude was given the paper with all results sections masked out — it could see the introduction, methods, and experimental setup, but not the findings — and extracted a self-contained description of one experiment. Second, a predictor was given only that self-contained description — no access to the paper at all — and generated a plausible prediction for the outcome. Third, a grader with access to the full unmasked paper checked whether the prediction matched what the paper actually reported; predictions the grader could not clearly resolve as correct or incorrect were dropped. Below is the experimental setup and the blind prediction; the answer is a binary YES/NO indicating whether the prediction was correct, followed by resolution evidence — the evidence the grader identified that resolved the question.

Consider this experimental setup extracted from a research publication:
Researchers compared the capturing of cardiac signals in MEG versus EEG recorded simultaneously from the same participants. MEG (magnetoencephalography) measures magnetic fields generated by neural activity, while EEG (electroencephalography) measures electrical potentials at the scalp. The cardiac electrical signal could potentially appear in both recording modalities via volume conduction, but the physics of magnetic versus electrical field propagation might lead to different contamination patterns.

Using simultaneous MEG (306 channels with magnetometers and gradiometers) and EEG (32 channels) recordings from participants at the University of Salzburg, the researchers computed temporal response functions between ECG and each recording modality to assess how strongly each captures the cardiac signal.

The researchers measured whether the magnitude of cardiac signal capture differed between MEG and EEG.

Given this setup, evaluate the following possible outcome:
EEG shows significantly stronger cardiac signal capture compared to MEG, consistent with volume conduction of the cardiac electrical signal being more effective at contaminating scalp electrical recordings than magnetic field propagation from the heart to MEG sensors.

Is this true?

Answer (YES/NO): NO